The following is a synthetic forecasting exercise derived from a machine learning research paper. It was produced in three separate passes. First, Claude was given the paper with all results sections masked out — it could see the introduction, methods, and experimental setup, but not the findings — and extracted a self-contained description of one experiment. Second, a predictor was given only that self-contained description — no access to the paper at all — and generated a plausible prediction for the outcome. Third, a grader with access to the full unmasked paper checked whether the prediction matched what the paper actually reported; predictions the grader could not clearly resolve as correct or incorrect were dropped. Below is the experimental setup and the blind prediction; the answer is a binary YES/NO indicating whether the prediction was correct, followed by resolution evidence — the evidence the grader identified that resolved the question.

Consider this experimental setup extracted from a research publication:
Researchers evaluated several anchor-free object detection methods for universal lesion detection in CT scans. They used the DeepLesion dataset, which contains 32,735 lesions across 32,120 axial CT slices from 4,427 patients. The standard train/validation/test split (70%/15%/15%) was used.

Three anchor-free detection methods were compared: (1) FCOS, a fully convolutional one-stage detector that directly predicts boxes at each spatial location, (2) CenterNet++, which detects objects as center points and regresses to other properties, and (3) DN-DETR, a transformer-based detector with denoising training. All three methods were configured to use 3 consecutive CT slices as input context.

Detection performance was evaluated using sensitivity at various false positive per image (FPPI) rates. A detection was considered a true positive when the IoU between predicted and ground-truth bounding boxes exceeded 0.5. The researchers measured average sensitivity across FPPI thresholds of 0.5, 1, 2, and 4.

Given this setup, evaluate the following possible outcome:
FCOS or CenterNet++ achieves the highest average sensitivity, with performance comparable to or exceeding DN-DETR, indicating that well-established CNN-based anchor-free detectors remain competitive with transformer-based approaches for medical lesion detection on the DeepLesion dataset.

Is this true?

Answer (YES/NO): NO